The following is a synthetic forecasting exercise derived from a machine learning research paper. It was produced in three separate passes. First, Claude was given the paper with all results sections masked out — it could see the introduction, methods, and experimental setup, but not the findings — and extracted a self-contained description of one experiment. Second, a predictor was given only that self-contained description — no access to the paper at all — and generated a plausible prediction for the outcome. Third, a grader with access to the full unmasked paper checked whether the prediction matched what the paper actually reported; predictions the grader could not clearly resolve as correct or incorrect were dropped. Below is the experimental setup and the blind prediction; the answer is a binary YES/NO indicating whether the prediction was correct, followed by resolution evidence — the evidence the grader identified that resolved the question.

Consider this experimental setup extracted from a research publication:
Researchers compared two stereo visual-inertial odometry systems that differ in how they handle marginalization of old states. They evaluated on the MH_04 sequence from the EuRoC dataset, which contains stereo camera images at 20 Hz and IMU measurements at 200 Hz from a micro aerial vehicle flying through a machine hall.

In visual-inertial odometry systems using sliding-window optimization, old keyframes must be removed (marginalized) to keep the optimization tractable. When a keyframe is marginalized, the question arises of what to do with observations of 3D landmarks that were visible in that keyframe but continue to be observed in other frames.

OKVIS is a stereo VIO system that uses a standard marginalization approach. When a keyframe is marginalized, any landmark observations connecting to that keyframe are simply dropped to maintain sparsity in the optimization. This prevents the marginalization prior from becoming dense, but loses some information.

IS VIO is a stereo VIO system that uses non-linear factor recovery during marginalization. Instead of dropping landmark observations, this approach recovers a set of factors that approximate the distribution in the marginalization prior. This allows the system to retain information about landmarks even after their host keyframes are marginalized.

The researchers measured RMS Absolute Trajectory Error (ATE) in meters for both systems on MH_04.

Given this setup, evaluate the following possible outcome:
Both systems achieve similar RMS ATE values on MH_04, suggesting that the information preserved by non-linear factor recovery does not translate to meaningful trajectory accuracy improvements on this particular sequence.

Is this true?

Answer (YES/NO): NO